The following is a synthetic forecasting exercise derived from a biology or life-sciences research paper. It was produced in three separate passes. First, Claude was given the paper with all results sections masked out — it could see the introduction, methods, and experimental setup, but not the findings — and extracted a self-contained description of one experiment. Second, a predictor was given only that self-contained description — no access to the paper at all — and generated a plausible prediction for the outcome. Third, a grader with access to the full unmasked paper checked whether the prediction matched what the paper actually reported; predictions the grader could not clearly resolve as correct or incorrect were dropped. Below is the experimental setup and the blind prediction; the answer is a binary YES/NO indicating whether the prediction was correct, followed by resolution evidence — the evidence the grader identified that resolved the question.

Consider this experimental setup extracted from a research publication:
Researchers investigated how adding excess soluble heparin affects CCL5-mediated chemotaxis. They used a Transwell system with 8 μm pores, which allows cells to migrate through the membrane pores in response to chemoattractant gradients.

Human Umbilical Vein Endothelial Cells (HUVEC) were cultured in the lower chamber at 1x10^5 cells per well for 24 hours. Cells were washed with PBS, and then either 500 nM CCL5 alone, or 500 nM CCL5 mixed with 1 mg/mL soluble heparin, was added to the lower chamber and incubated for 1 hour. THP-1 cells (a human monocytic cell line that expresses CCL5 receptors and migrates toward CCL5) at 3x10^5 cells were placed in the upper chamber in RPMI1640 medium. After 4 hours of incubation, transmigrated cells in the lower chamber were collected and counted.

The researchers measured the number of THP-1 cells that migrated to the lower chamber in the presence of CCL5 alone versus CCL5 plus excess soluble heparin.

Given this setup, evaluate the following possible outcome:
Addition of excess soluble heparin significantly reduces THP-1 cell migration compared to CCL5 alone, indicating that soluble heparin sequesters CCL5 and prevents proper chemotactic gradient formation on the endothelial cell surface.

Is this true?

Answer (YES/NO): YES